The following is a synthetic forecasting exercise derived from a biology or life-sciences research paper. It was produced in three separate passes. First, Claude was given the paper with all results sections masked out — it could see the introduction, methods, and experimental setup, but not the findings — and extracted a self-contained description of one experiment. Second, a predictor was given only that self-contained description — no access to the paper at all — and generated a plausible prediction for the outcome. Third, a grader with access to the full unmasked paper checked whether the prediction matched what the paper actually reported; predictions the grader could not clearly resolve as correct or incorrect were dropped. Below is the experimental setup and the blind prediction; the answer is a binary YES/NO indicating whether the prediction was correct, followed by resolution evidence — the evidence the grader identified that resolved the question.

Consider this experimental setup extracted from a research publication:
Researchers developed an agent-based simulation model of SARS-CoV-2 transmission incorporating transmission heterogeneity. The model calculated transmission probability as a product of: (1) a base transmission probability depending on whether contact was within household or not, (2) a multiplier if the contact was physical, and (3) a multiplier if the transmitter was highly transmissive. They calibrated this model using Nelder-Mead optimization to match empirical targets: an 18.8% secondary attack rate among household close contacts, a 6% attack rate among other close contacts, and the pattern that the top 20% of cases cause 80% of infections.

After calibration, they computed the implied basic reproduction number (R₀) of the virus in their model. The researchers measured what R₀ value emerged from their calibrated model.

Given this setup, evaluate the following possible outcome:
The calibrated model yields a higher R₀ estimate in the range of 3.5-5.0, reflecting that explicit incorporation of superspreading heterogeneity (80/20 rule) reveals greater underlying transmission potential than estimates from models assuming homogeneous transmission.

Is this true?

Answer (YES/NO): NO